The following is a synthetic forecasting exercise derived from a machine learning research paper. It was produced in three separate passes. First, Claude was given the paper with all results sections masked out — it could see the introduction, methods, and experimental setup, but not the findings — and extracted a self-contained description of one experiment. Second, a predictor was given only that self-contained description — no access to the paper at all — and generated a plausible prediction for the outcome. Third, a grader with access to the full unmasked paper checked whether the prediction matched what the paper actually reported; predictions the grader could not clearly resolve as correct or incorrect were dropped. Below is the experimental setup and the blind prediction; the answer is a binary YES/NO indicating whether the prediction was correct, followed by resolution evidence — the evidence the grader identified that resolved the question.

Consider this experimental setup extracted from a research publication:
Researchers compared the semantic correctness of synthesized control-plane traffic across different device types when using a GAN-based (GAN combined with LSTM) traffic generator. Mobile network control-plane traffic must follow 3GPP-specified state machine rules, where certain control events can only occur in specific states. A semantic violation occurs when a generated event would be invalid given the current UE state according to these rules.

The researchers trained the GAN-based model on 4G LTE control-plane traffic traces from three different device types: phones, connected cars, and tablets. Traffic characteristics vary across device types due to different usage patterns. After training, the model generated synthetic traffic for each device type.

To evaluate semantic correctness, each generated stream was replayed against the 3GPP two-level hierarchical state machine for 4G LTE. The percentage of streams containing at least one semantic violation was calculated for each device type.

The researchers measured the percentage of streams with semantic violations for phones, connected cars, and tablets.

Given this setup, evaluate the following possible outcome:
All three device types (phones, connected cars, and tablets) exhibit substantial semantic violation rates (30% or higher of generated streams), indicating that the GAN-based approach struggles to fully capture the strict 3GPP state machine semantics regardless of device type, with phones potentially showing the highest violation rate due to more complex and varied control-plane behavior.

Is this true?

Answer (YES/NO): NO